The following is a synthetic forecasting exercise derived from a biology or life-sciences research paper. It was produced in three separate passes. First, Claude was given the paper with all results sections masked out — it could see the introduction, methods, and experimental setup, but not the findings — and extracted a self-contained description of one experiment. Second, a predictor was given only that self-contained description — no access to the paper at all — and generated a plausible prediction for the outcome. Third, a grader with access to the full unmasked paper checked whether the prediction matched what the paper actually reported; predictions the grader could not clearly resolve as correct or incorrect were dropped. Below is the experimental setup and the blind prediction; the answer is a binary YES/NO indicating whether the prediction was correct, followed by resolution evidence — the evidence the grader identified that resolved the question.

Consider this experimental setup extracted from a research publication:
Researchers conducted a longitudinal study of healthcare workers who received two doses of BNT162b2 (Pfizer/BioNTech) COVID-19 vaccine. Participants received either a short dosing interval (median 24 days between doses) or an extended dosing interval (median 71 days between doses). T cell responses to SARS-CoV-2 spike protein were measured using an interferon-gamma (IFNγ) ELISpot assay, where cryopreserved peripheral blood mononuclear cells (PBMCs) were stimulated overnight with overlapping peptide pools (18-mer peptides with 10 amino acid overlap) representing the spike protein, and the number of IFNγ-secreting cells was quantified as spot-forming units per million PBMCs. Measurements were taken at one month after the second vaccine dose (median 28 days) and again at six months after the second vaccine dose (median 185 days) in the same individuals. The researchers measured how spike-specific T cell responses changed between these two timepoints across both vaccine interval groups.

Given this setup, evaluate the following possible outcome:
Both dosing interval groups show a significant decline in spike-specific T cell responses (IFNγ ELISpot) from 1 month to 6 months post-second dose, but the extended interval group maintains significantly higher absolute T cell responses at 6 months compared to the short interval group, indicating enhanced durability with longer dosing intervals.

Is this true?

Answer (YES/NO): NO